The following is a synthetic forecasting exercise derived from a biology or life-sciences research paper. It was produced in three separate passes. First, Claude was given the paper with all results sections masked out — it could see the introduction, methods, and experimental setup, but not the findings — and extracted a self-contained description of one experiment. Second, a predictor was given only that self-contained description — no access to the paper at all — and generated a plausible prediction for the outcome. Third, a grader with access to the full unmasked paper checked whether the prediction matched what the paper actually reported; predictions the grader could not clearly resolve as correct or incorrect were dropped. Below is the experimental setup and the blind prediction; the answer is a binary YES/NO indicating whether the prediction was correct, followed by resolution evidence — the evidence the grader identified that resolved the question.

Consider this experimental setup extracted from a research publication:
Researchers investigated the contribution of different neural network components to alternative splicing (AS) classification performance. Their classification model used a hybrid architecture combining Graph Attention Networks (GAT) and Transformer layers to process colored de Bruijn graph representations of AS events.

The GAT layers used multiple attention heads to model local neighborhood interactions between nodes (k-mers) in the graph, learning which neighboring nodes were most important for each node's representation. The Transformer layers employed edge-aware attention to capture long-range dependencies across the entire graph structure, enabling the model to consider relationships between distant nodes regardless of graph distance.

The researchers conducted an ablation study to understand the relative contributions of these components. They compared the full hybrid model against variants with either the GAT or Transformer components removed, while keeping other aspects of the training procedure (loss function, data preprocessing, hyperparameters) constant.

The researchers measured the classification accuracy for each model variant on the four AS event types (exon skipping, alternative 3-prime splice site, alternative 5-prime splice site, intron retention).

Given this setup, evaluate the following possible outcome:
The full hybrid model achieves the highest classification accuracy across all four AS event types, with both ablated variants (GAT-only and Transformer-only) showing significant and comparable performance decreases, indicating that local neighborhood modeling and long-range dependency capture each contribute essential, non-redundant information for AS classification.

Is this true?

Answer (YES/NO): NO